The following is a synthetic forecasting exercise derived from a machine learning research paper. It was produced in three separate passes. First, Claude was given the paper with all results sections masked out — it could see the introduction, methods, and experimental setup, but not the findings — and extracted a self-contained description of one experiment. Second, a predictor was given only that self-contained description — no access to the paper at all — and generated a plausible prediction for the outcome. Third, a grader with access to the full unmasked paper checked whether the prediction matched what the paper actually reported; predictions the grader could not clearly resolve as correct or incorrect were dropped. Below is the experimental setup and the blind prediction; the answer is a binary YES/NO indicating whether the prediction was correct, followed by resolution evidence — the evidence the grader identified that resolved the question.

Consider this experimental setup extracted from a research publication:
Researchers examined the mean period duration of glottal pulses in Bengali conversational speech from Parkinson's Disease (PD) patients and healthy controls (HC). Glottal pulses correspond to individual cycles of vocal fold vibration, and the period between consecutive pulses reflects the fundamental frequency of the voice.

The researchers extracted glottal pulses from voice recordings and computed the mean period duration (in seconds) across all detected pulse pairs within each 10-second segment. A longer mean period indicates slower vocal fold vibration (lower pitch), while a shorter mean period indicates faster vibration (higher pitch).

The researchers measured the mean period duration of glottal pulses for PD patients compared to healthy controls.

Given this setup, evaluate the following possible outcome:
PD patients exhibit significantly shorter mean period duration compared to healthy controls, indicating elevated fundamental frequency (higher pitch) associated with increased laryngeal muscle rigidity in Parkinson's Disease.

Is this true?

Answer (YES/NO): NO